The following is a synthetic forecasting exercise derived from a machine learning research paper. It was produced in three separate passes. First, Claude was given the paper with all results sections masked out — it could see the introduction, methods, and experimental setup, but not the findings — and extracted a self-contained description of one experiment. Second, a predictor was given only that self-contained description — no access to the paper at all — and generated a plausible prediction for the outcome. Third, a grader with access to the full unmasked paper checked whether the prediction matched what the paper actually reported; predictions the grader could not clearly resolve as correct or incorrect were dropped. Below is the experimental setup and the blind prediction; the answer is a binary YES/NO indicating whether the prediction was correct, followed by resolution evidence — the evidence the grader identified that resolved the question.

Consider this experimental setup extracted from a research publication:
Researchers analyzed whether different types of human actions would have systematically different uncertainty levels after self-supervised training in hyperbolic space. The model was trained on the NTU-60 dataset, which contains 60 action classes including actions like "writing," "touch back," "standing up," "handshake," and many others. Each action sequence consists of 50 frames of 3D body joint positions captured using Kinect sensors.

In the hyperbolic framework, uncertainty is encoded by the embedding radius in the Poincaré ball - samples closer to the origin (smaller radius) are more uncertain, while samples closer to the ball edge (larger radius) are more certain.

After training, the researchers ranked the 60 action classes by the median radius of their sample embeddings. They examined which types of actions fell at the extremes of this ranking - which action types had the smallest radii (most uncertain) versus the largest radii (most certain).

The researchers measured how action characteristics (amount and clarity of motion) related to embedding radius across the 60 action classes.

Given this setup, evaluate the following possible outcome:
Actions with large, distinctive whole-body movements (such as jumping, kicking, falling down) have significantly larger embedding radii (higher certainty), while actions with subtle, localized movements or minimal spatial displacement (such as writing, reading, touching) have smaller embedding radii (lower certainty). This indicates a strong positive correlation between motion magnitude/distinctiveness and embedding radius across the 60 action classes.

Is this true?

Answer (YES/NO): YES